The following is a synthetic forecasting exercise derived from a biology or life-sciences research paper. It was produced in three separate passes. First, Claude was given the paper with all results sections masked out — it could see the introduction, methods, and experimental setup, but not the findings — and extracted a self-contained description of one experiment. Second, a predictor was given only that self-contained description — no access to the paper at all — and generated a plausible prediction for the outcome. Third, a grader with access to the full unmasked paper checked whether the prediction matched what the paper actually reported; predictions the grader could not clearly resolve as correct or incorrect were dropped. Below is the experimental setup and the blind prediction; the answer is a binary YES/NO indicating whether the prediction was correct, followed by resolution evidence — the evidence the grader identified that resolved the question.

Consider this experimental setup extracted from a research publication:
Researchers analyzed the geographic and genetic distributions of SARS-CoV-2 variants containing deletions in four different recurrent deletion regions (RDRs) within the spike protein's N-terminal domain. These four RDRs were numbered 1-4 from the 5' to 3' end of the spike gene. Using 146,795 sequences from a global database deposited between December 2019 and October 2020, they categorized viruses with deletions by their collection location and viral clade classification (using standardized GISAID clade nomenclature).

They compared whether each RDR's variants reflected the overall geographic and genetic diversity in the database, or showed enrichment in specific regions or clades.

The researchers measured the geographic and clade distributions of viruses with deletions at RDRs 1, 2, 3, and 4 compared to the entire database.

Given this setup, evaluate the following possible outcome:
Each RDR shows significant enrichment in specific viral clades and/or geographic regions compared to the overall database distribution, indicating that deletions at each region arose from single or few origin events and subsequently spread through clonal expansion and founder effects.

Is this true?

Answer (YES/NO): NO